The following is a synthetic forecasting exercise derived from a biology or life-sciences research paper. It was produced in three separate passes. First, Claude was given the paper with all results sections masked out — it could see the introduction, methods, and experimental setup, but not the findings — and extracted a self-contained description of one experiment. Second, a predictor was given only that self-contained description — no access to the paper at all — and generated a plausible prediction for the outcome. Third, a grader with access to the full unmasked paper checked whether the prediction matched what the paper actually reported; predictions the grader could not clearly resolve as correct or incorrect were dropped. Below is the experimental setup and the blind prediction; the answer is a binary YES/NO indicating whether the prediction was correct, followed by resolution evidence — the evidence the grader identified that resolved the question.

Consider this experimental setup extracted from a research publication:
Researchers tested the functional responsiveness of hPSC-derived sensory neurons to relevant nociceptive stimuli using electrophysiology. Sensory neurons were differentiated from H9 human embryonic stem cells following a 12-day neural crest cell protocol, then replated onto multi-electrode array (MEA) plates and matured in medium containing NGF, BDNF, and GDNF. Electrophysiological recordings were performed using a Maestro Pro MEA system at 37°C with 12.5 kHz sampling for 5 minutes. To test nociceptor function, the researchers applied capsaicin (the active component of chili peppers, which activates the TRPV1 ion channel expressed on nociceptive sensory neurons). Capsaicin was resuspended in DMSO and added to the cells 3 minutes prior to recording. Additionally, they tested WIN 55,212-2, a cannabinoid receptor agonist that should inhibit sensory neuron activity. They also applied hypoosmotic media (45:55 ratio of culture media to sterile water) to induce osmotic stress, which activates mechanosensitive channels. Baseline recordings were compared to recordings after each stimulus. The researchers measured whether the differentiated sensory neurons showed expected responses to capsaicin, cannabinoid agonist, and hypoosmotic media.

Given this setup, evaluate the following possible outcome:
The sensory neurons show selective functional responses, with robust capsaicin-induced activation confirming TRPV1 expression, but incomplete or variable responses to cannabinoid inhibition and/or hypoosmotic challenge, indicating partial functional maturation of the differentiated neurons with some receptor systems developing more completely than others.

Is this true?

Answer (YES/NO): NO